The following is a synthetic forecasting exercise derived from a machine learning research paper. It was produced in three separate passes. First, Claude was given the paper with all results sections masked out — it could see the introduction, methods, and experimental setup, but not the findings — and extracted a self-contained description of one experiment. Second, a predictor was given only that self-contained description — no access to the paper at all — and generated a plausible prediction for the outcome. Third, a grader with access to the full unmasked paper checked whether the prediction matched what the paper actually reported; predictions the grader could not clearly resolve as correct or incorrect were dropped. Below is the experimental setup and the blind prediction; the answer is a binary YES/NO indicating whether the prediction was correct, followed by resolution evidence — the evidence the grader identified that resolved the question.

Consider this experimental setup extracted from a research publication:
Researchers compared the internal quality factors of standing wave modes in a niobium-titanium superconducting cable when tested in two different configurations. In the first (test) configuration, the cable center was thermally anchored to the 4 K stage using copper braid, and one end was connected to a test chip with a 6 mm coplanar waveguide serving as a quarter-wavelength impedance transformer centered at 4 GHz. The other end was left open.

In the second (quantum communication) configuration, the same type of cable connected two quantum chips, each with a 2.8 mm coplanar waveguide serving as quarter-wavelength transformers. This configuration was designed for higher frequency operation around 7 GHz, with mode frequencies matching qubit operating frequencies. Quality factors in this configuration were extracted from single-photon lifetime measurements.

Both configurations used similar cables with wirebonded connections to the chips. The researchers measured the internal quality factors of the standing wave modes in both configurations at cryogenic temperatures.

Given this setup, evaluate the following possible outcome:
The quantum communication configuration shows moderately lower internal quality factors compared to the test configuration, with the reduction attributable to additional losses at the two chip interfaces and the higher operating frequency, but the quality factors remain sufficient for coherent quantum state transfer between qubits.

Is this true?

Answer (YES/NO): NO